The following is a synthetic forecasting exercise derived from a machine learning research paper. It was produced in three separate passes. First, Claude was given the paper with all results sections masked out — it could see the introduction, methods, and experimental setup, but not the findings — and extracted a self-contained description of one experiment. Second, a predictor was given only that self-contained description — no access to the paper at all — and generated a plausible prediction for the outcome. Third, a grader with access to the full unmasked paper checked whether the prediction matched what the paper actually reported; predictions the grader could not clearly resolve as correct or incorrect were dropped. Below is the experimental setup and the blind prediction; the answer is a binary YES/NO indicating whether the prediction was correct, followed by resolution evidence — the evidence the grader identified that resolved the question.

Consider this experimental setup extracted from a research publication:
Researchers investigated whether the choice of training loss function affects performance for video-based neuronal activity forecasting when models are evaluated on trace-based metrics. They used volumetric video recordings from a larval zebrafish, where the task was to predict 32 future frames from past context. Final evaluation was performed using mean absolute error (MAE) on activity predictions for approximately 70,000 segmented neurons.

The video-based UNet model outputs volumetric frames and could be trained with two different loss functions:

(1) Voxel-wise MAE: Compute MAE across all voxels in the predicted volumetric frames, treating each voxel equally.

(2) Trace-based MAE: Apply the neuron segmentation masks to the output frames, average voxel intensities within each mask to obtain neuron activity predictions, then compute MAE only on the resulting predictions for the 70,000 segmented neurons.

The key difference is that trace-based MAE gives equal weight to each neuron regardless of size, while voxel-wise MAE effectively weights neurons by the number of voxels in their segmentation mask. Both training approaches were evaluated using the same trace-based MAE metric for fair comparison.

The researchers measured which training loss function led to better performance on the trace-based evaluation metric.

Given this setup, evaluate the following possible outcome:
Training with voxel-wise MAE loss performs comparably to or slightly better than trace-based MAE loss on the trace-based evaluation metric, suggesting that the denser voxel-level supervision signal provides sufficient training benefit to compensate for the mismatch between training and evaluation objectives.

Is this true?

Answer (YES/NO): NO